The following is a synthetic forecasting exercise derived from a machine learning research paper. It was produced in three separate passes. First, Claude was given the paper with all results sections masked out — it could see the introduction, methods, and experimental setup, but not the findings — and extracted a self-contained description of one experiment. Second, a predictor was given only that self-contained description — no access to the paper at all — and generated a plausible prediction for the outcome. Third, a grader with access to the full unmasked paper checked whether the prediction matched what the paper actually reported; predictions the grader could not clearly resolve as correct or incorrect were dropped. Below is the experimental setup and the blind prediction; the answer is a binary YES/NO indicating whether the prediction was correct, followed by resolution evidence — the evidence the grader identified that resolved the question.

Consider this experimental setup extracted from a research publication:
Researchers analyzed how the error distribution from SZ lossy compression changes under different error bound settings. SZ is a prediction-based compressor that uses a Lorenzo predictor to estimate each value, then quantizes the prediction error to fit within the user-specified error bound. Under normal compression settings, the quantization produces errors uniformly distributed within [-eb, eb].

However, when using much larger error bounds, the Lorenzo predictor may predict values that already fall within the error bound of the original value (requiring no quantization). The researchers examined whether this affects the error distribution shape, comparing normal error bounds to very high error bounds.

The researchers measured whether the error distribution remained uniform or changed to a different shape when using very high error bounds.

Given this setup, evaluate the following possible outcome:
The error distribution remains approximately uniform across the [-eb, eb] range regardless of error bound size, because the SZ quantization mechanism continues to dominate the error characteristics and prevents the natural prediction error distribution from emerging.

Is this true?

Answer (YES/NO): NO